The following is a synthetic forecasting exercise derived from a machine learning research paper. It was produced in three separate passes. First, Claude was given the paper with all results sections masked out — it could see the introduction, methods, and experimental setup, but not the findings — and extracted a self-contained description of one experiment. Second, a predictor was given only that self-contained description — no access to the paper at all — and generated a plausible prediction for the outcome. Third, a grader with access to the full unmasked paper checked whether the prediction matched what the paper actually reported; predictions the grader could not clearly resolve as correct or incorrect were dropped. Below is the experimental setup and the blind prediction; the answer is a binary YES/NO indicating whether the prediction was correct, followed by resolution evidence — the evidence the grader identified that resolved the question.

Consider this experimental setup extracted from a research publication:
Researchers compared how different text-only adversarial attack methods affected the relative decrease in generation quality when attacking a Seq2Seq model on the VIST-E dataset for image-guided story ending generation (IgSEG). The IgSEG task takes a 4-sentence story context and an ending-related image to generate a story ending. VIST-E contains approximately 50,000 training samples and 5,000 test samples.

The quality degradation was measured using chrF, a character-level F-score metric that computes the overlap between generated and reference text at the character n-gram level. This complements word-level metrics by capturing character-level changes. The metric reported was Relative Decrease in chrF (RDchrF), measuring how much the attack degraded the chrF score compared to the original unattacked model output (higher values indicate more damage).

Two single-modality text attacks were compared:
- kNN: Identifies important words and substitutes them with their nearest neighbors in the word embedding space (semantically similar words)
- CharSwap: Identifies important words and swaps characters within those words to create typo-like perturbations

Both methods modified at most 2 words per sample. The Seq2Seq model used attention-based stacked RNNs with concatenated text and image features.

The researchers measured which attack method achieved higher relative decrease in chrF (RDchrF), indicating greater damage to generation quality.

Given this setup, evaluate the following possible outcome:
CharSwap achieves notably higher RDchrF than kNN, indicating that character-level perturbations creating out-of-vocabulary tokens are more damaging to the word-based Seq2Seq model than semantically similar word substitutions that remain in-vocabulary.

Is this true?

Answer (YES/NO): YES